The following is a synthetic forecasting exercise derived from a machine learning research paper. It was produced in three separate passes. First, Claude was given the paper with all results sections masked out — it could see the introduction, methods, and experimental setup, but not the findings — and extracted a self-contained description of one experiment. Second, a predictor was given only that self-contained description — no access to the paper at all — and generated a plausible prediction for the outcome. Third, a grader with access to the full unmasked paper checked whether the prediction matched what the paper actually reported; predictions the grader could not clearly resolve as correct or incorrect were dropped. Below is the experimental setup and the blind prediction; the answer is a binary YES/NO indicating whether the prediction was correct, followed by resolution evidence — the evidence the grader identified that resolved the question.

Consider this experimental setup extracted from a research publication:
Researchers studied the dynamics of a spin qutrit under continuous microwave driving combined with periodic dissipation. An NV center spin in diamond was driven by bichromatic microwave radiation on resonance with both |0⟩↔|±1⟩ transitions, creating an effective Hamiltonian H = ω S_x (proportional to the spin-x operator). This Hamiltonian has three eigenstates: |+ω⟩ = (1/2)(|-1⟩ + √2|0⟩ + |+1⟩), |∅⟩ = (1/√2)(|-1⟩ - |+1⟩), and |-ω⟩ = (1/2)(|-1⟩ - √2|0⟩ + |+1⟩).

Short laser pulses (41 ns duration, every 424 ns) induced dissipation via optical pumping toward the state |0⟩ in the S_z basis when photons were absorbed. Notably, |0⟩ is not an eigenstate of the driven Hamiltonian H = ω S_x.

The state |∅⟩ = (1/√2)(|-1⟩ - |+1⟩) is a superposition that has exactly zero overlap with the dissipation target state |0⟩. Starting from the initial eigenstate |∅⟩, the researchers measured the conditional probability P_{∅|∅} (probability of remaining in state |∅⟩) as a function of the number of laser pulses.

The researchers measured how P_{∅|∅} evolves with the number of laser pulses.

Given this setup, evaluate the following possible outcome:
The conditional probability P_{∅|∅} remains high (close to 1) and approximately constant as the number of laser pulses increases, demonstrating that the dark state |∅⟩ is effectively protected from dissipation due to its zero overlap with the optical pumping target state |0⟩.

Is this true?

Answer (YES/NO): NO